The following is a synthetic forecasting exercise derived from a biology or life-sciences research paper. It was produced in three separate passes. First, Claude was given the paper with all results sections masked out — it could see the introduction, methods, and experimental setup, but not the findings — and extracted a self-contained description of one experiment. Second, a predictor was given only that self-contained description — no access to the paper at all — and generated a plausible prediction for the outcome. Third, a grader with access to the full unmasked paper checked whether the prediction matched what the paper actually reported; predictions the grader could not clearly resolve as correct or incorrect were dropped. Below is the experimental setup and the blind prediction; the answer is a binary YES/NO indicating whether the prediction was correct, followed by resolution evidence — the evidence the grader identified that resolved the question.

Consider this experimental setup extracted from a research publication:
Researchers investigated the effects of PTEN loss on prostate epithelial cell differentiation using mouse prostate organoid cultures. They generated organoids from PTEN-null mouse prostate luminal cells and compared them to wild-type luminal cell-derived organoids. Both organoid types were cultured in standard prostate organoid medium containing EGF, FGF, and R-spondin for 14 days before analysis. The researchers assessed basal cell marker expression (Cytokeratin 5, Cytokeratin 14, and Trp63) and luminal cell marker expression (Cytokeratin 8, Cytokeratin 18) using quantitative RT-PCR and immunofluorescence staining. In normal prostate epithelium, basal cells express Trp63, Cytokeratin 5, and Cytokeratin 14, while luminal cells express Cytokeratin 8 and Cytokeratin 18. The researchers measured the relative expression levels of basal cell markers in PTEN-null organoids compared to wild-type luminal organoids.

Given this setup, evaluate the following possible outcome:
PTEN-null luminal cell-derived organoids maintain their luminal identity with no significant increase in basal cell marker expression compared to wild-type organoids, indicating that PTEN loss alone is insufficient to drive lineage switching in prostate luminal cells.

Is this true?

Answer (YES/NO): NO